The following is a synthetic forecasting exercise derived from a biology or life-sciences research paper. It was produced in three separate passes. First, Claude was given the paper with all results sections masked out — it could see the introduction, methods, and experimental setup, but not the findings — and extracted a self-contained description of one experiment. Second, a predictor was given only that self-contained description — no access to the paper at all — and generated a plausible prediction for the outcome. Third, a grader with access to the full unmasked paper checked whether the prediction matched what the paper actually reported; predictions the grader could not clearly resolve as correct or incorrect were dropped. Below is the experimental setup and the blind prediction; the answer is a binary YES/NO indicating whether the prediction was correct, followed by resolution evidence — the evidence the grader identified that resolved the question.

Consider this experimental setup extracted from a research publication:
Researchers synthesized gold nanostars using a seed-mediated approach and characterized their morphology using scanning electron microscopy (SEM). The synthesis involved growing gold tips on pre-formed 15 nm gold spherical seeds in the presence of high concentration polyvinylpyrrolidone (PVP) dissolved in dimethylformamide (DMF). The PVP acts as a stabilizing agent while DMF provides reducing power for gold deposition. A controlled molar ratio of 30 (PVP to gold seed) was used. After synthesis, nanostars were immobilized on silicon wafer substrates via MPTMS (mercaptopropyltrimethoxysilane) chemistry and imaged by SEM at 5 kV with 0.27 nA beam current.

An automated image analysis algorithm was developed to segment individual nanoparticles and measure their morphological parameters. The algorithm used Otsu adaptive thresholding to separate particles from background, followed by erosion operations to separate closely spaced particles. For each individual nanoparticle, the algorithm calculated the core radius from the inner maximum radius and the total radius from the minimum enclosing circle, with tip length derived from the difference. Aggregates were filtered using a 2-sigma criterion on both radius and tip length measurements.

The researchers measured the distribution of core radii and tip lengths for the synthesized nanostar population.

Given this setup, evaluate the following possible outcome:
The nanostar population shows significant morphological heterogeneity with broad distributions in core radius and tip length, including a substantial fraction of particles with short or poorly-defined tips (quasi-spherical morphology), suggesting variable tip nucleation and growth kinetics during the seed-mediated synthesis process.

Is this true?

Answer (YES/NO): NO